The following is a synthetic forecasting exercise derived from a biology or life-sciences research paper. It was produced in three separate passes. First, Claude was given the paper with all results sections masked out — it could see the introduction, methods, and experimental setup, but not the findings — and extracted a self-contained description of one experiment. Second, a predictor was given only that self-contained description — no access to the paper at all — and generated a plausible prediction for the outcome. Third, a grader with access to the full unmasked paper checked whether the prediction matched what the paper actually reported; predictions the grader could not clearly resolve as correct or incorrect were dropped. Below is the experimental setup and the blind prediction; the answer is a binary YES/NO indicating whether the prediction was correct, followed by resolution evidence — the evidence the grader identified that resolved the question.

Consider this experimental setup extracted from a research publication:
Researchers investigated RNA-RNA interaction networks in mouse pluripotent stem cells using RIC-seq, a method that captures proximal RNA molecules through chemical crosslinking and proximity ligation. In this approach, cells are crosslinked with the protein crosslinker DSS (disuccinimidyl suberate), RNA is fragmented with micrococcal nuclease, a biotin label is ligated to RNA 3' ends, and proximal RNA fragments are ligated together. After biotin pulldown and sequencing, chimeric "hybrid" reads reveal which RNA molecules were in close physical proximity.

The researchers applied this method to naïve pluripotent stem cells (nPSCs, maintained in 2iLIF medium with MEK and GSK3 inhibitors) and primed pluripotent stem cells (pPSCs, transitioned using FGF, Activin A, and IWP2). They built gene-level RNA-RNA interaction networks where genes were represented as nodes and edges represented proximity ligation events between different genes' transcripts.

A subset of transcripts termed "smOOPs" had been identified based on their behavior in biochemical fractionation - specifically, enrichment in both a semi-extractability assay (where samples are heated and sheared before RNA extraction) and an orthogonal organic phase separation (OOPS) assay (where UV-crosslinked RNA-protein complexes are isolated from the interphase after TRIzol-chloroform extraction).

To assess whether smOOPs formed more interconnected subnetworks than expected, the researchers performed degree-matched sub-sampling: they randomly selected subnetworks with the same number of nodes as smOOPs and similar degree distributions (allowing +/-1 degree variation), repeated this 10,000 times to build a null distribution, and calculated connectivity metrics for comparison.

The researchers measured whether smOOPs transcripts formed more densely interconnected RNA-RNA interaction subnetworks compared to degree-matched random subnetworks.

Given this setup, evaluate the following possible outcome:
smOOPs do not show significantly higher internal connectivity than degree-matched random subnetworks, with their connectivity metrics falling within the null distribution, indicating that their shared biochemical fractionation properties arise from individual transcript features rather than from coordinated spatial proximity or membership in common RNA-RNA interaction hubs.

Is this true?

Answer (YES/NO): NO